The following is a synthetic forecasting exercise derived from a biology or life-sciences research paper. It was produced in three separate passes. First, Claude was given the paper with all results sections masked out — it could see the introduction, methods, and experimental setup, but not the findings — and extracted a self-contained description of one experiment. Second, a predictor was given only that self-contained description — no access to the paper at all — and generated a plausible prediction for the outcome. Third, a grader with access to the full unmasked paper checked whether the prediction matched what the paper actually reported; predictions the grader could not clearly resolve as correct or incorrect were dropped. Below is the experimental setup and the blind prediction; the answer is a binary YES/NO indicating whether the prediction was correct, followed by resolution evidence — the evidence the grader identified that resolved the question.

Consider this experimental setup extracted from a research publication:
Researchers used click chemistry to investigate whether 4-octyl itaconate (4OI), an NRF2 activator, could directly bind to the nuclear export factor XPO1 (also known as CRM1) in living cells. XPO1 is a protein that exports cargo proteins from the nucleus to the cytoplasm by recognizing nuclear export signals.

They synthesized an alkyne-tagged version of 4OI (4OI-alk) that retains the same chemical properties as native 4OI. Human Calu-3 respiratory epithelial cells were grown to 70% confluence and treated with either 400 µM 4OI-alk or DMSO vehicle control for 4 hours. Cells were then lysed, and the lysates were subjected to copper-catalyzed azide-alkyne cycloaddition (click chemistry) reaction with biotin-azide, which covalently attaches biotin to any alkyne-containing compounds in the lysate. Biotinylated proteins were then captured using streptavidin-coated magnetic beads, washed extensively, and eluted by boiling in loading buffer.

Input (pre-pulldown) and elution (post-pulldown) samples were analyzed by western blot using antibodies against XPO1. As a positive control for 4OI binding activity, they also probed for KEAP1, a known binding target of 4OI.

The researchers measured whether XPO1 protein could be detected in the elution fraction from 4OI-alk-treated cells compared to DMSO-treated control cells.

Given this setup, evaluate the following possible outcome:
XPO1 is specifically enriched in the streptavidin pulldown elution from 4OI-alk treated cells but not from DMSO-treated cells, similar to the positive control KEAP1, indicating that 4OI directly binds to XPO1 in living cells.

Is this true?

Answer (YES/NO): YES